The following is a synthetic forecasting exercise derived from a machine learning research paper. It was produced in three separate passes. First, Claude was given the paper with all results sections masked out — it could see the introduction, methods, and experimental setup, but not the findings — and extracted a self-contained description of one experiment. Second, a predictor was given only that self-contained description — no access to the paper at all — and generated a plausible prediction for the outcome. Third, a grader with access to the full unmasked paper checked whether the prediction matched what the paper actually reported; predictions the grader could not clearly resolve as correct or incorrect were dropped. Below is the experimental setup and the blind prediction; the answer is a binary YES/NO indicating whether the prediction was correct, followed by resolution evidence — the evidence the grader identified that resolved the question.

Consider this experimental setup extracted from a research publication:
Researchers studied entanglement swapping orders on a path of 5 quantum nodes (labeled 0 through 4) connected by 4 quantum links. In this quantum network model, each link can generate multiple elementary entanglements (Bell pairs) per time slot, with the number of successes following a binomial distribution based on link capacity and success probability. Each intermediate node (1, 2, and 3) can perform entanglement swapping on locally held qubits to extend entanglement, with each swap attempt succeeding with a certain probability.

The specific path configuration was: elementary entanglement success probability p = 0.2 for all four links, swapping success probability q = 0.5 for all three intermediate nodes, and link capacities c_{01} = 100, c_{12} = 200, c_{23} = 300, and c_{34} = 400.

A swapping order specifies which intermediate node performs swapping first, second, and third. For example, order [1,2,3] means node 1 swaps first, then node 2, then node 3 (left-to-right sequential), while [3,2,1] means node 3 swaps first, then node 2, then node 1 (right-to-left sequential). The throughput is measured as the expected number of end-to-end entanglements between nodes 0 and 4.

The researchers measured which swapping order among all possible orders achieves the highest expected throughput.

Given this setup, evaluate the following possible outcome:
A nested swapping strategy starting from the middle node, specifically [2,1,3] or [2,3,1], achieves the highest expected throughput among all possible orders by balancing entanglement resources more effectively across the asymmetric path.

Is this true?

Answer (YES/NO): NO